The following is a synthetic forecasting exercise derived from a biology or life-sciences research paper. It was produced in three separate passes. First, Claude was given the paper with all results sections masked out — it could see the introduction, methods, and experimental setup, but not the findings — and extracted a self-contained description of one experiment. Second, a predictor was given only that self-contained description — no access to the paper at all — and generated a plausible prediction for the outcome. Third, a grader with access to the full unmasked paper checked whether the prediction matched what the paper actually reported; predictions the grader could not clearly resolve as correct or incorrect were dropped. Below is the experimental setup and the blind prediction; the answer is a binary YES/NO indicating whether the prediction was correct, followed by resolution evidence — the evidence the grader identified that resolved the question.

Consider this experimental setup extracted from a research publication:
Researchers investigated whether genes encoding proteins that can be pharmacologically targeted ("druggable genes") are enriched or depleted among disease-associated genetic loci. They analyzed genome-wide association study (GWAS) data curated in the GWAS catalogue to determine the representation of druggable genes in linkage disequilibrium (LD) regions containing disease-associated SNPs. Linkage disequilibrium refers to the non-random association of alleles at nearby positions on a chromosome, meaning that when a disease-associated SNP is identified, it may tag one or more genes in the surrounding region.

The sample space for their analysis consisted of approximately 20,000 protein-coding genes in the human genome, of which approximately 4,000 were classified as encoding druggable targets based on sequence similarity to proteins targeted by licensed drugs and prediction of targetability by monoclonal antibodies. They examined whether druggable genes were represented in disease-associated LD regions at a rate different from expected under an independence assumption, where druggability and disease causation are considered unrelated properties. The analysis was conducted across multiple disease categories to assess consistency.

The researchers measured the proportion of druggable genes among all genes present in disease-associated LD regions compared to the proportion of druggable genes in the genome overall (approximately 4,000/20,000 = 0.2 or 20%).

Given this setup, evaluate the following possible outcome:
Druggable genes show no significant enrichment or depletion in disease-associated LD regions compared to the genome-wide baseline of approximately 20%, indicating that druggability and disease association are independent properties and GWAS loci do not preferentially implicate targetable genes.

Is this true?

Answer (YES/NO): YES